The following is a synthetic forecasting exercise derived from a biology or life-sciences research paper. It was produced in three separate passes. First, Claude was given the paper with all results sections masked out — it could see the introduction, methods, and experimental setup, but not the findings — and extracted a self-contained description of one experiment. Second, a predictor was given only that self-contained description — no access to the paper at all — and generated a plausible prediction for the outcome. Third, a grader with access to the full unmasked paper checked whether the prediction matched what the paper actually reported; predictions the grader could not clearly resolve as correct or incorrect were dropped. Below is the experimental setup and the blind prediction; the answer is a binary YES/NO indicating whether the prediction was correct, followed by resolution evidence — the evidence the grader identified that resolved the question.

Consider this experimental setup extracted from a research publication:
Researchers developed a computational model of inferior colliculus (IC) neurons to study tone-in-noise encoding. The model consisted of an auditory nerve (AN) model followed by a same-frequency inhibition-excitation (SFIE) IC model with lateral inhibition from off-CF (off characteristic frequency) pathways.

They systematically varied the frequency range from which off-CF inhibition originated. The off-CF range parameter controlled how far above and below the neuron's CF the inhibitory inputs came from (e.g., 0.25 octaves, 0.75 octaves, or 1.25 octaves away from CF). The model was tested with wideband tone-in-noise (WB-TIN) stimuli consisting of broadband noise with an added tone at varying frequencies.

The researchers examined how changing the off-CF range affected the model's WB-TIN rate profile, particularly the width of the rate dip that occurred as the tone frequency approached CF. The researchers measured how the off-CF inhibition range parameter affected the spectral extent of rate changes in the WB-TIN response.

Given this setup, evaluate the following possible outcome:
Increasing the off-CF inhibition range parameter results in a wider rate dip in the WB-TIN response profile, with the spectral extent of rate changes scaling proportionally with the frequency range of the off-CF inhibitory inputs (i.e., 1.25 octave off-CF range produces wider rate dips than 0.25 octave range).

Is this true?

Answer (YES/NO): YES